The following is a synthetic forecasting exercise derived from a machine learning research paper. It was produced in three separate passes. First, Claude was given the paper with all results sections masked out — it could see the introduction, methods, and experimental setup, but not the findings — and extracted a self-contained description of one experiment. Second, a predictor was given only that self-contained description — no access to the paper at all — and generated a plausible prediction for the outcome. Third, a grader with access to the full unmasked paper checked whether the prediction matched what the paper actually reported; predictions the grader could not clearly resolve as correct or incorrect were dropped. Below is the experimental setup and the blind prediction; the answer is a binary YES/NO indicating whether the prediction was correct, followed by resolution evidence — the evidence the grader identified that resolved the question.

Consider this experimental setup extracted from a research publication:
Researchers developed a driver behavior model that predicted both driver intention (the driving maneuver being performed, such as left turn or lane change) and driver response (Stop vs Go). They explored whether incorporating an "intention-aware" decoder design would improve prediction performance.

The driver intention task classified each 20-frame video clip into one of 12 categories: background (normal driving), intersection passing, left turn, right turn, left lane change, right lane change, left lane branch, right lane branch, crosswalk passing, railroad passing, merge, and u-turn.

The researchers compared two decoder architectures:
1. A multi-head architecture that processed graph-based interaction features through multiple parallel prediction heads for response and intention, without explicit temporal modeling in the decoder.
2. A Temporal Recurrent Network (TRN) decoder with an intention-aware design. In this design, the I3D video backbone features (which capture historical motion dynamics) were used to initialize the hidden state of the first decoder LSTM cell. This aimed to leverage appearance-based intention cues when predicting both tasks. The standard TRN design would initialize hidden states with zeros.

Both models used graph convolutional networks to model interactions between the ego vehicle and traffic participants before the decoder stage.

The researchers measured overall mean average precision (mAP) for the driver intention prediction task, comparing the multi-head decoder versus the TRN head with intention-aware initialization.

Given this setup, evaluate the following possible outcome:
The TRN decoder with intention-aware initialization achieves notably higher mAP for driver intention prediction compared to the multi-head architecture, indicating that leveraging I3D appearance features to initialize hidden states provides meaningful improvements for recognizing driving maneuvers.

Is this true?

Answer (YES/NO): NO